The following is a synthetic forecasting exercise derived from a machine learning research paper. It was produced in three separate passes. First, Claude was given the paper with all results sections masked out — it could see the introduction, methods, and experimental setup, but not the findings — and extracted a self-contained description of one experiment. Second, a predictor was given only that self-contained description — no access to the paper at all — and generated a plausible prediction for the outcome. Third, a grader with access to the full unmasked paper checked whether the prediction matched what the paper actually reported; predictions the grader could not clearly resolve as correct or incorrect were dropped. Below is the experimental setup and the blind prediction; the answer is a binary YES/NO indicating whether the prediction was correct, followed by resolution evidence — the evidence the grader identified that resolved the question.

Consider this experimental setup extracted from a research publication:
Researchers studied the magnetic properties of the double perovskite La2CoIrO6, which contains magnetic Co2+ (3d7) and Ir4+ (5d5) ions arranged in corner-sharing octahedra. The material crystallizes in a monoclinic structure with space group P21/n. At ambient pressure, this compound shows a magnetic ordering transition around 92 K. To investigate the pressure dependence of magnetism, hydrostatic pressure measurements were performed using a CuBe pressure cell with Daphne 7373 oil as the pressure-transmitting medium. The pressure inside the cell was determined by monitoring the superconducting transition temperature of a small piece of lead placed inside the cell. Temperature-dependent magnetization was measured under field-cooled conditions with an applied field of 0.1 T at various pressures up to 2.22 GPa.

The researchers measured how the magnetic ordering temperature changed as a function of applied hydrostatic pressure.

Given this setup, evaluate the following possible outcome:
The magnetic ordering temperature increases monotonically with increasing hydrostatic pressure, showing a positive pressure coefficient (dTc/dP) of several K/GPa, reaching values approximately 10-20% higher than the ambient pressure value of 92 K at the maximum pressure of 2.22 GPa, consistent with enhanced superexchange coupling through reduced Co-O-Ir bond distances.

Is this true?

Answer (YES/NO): NO